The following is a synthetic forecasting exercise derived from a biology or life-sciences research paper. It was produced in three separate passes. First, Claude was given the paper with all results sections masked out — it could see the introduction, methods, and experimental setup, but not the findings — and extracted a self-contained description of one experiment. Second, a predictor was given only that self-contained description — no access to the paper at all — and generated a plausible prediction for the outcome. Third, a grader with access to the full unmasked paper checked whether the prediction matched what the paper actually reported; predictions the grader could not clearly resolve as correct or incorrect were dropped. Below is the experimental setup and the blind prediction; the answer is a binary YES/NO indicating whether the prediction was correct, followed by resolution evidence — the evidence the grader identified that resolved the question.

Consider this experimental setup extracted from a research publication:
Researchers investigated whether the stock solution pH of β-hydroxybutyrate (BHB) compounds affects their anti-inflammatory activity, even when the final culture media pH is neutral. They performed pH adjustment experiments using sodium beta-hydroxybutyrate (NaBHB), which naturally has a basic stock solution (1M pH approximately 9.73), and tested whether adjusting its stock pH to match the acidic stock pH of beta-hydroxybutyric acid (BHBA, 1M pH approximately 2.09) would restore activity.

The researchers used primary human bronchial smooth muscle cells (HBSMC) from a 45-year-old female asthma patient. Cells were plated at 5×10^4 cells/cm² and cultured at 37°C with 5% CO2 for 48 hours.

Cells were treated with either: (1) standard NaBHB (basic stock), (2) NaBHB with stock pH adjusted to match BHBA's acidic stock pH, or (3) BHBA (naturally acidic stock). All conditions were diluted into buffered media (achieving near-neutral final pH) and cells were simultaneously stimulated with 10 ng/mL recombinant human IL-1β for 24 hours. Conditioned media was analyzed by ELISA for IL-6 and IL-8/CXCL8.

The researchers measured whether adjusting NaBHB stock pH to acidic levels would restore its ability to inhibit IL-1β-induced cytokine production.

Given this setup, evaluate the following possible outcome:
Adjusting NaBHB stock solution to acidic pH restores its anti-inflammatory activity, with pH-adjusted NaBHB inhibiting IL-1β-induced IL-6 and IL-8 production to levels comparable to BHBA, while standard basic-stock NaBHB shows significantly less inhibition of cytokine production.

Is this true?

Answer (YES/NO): YES